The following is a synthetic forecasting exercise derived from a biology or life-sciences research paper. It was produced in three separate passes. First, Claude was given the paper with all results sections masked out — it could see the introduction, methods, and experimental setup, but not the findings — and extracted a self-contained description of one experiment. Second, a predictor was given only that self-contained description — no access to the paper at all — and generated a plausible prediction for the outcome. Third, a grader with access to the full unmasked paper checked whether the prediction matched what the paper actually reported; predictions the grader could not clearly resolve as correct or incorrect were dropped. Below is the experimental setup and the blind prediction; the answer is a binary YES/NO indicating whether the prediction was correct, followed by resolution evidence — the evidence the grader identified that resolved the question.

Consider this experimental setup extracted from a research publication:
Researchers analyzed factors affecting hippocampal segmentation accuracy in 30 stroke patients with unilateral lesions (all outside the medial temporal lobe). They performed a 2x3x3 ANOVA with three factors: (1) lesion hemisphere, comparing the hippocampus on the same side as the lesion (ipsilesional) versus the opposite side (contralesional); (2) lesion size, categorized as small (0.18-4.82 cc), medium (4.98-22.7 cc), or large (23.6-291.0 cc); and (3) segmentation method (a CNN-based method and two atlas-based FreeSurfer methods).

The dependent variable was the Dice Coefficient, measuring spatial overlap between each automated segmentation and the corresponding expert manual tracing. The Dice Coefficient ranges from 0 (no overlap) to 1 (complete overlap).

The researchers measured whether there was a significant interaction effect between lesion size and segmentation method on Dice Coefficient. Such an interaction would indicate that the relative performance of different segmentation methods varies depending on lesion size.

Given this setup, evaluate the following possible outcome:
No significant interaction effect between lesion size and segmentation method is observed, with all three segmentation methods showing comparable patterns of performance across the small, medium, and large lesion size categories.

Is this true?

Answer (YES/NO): YES